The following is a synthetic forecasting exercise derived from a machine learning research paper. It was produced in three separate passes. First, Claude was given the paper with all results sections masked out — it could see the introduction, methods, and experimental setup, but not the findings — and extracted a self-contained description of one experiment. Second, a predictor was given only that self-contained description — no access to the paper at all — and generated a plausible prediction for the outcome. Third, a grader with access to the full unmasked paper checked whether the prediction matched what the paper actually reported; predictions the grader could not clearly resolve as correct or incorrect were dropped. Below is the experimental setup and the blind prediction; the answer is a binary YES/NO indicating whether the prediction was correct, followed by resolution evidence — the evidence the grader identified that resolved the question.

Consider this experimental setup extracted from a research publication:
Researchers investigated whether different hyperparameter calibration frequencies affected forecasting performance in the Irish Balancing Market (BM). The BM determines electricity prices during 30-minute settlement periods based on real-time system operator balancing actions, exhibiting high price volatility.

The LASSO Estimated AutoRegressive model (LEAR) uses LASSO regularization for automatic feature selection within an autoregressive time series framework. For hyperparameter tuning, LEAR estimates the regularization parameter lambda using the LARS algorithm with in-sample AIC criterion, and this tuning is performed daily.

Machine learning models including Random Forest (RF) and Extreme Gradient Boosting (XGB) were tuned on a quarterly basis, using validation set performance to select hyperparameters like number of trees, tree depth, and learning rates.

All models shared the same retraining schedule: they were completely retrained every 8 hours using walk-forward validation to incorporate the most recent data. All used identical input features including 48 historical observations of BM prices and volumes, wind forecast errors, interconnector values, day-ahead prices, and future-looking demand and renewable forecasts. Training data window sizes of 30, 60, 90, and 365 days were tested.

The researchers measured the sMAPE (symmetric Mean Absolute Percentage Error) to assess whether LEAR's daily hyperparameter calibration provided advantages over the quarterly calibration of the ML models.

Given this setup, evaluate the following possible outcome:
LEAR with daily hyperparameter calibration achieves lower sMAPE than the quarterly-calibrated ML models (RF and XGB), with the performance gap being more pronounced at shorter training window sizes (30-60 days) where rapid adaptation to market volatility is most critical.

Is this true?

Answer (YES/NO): NO